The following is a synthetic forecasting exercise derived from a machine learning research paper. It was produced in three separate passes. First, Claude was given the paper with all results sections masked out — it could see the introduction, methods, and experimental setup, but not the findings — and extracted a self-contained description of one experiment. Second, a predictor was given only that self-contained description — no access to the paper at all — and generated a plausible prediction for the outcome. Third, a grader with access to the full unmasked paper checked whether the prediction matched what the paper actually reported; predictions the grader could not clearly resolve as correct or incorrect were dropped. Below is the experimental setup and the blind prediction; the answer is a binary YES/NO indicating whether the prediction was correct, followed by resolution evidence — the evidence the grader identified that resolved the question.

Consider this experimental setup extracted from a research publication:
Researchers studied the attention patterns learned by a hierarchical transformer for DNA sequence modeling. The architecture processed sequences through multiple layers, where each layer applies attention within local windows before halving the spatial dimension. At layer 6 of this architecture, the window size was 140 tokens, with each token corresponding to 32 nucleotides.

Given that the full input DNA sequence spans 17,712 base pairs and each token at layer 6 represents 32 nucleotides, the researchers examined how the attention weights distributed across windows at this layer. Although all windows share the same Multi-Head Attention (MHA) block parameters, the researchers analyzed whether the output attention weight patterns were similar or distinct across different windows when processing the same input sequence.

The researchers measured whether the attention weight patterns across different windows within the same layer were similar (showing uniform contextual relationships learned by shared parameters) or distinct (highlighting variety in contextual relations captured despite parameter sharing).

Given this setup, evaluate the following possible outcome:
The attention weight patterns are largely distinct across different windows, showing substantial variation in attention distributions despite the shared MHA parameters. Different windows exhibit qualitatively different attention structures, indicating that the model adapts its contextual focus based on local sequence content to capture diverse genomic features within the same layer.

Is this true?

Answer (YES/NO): YES